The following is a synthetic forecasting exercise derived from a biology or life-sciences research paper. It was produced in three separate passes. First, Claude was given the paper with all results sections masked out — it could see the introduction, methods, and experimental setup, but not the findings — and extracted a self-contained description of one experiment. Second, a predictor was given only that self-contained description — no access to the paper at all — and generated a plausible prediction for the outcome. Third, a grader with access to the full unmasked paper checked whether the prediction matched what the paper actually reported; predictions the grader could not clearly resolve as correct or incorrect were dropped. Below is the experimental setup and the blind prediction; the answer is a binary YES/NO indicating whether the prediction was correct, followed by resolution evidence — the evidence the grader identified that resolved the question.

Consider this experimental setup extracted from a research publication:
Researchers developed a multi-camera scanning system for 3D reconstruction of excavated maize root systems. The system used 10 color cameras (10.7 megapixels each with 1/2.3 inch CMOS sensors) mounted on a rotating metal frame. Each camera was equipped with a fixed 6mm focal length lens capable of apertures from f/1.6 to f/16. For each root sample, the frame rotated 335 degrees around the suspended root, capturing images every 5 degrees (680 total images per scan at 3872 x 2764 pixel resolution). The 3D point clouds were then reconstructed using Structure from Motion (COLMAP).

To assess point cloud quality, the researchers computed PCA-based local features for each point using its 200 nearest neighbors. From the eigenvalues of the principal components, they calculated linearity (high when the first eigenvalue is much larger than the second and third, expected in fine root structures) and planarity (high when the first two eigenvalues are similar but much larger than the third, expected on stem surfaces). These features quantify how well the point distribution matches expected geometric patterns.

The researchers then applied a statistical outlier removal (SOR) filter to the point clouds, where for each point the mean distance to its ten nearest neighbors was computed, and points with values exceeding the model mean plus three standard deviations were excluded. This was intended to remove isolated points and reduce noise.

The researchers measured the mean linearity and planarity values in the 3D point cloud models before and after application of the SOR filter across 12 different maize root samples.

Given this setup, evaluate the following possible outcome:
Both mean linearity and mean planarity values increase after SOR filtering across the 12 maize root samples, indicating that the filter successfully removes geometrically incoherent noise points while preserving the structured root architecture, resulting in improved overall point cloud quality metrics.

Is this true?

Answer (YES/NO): YES